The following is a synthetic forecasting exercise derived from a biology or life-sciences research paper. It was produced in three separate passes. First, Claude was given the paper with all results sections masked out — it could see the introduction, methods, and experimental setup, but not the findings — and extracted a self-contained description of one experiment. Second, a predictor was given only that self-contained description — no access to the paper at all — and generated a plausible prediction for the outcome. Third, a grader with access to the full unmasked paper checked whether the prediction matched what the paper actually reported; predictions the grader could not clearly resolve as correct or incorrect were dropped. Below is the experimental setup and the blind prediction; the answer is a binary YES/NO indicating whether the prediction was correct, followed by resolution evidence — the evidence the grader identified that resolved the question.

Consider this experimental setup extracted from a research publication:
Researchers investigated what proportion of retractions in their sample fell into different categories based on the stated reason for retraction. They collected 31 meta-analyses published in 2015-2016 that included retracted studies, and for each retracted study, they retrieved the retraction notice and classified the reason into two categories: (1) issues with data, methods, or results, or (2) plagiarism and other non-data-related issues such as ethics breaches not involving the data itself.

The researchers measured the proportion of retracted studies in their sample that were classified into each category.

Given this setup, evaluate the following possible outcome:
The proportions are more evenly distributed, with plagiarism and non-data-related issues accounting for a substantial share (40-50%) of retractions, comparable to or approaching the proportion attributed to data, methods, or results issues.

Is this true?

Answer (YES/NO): NO